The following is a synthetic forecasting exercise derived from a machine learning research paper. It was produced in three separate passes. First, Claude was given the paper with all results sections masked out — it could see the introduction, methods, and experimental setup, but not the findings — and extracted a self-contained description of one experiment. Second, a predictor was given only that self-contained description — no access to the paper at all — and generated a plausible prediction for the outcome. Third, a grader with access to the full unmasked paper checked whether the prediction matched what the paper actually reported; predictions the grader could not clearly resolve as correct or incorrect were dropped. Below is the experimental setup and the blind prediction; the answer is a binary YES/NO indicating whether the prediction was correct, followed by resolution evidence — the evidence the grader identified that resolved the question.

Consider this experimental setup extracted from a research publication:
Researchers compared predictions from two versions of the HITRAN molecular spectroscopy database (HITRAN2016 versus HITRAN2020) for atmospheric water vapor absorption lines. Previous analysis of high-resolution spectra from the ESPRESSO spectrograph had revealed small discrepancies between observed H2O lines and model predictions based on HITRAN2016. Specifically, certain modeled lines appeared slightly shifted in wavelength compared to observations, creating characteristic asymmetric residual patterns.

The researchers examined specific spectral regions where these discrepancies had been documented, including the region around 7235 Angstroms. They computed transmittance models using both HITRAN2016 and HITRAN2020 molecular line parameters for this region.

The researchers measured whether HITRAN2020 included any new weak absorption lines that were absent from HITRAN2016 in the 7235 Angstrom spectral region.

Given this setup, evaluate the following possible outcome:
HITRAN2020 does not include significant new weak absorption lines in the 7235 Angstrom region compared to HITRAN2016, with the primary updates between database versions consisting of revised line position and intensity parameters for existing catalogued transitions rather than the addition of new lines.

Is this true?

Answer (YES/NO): NO